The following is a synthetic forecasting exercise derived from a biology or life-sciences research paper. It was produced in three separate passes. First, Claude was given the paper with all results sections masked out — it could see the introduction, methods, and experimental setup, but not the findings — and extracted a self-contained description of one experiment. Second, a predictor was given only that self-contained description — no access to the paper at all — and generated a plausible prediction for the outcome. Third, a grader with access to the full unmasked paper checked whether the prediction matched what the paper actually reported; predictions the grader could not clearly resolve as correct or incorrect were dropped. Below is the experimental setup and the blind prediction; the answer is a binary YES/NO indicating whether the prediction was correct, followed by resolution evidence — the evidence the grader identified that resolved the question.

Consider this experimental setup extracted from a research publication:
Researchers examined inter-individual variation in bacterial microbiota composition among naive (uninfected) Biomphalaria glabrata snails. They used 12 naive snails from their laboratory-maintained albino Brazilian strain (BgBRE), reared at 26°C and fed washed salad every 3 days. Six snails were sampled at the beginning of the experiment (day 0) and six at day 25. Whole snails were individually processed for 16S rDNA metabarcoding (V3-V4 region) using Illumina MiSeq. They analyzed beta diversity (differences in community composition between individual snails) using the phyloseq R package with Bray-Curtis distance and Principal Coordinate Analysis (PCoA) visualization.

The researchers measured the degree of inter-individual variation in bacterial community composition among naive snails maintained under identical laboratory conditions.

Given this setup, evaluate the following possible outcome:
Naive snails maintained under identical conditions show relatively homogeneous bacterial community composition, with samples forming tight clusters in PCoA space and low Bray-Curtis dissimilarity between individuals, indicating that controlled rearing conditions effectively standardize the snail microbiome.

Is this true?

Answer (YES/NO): YES